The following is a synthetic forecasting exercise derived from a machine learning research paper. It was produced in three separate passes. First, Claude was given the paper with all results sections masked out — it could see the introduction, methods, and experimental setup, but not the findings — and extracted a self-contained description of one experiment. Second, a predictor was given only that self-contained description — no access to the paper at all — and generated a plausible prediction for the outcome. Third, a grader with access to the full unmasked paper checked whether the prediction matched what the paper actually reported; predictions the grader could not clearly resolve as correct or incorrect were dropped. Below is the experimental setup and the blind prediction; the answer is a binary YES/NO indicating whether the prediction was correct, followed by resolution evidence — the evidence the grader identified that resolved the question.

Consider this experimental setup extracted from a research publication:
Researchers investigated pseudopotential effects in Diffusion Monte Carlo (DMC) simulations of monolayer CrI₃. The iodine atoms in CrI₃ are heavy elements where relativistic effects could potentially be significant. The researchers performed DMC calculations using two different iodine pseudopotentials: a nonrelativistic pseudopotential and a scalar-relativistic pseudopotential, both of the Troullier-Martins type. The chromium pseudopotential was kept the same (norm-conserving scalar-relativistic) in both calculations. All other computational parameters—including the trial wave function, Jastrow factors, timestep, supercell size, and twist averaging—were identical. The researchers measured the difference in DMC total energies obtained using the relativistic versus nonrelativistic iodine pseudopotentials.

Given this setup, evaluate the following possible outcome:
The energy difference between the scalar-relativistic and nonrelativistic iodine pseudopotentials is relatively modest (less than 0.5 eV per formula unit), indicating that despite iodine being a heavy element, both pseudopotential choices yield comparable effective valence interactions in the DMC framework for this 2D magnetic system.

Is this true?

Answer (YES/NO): YES